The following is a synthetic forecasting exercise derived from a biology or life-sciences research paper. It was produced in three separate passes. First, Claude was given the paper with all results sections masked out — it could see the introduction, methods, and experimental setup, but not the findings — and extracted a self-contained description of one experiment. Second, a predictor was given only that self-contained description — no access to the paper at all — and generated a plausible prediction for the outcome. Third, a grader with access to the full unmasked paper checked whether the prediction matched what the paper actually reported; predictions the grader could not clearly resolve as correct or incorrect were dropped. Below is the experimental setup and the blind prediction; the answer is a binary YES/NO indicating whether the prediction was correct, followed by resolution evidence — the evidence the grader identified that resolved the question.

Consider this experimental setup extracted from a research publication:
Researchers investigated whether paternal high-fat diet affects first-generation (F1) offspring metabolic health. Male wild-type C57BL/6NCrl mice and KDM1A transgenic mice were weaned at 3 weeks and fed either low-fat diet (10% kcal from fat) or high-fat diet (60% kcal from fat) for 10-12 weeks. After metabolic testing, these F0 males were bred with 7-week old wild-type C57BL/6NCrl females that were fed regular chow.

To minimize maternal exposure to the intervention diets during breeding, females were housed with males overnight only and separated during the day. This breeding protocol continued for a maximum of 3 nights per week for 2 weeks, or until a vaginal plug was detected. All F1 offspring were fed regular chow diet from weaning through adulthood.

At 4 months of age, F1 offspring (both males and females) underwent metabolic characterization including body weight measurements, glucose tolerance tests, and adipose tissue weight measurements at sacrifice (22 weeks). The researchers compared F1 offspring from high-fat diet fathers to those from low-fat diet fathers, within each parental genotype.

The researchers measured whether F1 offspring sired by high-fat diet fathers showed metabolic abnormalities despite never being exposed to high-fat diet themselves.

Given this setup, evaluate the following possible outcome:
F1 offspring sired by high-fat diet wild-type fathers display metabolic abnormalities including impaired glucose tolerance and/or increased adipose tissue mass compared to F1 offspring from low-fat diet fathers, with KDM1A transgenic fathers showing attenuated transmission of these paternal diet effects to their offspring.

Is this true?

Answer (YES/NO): NO